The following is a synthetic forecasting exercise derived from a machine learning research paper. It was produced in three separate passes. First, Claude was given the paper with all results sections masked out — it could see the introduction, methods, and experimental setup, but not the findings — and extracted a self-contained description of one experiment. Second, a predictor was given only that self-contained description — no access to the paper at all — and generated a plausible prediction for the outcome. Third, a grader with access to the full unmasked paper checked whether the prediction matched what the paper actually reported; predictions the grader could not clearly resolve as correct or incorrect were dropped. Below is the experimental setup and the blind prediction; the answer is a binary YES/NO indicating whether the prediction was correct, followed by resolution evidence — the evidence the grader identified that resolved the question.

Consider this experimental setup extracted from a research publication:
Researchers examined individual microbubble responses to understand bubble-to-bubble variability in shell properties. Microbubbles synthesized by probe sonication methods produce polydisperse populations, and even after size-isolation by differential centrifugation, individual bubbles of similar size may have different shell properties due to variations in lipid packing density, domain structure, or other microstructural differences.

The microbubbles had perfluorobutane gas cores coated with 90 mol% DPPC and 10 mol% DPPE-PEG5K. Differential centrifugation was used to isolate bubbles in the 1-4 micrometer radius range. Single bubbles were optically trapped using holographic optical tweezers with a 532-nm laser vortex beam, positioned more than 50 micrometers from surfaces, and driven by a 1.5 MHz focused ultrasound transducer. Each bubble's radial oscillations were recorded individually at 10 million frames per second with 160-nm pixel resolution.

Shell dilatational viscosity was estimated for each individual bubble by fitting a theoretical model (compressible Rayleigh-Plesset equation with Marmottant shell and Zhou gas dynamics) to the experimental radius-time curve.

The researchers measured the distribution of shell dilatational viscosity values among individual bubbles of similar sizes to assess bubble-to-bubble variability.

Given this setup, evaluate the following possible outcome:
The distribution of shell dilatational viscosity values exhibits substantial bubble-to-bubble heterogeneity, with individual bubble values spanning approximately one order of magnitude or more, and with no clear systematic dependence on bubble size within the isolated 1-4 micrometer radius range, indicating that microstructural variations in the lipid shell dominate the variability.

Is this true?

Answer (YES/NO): YES